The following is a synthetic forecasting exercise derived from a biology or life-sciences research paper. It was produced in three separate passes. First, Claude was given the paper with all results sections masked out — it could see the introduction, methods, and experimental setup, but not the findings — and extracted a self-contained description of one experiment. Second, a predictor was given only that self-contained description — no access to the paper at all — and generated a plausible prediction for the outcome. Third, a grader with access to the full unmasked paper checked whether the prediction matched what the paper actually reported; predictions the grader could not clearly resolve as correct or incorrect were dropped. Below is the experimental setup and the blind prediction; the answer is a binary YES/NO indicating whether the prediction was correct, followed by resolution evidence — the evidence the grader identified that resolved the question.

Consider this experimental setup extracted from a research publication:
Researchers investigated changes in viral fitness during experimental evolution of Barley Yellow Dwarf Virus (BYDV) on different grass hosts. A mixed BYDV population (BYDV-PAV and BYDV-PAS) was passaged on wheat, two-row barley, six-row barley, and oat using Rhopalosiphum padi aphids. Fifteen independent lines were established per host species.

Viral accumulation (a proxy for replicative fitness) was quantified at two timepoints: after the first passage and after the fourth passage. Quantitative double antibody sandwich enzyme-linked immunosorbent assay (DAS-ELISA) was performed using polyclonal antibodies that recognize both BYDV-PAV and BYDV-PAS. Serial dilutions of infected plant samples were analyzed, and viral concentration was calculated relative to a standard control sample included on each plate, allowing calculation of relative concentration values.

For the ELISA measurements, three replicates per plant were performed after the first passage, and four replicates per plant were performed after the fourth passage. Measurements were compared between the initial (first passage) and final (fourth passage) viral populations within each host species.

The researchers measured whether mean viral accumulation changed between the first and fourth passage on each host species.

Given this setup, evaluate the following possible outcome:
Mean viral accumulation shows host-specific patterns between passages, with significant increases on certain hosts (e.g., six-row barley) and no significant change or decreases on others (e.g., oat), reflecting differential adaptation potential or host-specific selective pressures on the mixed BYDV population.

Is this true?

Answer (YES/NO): NO